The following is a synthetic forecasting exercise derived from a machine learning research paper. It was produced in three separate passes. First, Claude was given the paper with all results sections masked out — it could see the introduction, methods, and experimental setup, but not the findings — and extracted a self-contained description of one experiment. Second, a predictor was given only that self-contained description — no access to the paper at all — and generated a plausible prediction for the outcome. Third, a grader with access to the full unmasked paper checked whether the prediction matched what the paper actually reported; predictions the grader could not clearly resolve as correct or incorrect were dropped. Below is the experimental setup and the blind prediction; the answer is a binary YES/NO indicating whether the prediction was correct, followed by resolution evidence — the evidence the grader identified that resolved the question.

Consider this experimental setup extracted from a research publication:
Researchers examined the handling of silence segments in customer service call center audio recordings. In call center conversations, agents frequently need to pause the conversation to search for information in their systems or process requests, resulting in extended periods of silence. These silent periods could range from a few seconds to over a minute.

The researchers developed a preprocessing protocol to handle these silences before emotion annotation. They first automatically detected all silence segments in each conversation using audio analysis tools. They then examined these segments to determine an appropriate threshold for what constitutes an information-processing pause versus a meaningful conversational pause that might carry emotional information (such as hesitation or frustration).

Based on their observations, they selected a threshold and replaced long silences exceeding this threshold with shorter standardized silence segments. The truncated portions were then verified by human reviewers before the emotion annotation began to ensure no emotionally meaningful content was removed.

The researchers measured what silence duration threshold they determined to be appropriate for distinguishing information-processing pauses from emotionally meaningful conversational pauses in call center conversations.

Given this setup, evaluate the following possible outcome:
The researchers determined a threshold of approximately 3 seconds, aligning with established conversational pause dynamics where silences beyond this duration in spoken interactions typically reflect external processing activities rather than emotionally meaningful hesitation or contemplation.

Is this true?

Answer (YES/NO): YES